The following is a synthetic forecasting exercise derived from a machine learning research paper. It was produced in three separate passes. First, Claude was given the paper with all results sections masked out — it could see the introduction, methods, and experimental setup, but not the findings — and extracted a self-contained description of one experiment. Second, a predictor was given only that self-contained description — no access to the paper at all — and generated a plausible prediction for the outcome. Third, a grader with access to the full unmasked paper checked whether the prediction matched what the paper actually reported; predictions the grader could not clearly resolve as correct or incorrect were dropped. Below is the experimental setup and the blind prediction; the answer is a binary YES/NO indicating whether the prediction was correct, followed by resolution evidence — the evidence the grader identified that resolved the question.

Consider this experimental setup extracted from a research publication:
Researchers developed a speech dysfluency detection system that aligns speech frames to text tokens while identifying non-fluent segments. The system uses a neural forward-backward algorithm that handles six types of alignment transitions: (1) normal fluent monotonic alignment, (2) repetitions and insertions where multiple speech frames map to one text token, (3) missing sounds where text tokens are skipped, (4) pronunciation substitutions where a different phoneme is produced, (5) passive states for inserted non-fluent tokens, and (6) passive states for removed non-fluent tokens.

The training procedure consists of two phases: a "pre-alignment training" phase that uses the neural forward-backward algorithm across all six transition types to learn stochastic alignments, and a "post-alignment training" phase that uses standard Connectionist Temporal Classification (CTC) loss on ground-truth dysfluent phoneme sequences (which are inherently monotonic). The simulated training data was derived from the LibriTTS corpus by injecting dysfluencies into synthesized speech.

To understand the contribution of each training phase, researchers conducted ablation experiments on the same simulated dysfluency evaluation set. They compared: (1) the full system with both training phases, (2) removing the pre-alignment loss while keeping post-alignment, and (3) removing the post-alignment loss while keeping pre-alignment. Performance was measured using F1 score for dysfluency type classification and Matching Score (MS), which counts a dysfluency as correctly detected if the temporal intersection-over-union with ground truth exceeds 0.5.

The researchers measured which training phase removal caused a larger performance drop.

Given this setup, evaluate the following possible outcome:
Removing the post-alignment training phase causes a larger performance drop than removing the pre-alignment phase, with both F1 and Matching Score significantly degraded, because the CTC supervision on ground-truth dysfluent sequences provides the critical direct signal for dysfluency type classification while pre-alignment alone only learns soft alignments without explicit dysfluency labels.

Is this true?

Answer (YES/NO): NO